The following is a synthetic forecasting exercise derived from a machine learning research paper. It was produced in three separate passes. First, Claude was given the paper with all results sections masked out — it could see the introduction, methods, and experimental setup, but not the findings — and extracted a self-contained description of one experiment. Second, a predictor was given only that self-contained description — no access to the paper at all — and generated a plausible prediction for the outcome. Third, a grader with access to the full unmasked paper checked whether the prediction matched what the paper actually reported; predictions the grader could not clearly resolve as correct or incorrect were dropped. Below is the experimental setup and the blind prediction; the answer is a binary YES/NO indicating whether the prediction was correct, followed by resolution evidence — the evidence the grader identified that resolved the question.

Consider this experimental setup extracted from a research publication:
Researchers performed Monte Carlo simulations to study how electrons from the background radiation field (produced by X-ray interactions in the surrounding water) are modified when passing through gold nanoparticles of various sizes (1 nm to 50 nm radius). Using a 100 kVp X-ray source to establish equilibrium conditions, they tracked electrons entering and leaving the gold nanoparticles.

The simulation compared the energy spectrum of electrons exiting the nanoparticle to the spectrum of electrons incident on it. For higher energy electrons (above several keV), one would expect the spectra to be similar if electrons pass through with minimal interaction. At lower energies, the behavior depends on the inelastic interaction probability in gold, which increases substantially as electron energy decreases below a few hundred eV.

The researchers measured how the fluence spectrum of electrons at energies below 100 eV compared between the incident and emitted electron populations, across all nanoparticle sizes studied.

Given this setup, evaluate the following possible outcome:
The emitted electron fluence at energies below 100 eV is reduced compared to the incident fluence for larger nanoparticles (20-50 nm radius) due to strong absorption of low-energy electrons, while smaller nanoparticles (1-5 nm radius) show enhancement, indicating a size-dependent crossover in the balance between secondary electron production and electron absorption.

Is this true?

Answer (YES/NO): NO